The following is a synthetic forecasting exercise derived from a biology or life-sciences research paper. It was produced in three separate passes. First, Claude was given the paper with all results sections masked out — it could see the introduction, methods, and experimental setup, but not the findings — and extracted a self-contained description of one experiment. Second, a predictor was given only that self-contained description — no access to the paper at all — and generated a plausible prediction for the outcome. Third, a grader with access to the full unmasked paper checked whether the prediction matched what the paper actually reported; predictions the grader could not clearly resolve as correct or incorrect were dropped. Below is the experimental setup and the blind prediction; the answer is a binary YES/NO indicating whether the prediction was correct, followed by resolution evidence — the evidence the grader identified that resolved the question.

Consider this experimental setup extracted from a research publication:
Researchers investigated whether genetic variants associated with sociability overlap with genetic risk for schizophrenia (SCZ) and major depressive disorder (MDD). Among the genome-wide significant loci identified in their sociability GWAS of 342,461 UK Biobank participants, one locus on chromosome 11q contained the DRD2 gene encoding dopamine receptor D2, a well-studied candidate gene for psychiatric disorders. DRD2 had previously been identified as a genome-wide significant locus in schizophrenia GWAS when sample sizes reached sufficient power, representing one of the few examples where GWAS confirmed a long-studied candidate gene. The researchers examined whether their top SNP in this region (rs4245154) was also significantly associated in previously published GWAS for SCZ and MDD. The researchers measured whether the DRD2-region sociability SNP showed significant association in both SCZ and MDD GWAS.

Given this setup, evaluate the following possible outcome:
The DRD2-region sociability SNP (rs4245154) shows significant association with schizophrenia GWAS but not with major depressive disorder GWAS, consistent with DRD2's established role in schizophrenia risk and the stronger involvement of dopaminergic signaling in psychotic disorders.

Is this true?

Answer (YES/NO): NO